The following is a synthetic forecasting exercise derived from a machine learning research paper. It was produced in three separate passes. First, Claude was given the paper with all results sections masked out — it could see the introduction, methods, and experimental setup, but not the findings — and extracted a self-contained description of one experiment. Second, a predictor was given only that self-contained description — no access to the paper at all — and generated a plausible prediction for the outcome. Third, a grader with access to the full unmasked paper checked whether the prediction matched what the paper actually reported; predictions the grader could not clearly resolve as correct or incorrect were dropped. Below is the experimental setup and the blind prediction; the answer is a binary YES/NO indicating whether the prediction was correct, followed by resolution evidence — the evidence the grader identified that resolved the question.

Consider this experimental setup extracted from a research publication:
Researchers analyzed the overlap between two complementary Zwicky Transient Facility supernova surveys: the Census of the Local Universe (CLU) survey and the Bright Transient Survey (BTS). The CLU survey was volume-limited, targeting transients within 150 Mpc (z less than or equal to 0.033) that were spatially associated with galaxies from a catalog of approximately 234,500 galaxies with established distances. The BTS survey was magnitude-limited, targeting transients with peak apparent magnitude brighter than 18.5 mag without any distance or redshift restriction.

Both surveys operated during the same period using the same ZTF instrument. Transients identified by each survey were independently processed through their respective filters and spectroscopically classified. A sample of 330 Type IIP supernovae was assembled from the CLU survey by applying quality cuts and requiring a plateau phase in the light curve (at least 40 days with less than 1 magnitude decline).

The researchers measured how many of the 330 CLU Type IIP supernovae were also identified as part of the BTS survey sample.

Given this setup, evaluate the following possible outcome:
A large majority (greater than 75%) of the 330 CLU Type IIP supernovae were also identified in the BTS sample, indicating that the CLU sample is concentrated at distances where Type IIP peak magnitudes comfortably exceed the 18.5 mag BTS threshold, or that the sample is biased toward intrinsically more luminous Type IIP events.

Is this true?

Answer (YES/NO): NO